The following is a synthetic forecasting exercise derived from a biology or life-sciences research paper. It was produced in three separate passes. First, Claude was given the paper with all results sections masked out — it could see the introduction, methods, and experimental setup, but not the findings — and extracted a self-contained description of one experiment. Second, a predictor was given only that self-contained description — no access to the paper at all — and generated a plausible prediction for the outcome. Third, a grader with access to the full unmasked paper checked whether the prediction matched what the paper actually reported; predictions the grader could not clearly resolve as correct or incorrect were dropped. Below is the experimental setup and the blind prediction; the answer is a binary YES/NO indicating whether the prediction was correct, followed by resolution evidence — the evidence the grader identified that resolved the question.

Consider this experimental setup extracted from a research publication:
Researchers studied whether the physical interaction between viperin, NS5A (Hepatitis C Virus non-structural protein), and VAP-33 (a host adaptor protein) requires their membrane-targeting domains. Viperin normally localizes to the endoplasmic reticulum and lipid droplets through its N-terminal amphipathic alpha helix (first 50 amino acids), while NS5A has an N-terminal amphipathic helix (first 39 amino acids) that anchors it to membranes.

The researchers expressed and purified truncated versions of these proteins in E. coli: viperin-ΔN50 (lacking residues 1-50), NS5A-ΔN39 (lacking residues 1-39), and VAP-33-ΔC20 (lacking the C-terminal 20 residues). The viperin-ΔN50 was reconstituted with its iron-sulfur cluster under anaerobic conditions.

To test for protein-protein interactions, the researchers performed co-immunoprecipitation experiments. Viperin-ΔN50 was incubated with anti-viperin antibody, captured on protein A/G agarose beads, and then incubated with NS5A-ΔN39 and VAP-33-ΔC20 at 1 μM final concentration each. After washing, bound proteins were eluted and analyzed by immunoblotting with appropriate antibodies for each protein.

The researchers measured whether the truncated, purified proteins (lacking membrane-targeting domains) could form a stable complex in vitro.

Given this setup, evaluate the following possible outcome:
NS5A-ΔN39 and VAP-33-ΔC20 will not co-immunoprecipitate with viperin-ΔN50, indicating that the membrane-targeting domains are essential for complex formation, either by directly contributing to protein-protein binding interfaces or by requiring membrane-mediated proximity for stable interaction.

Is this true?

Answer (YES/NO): YES